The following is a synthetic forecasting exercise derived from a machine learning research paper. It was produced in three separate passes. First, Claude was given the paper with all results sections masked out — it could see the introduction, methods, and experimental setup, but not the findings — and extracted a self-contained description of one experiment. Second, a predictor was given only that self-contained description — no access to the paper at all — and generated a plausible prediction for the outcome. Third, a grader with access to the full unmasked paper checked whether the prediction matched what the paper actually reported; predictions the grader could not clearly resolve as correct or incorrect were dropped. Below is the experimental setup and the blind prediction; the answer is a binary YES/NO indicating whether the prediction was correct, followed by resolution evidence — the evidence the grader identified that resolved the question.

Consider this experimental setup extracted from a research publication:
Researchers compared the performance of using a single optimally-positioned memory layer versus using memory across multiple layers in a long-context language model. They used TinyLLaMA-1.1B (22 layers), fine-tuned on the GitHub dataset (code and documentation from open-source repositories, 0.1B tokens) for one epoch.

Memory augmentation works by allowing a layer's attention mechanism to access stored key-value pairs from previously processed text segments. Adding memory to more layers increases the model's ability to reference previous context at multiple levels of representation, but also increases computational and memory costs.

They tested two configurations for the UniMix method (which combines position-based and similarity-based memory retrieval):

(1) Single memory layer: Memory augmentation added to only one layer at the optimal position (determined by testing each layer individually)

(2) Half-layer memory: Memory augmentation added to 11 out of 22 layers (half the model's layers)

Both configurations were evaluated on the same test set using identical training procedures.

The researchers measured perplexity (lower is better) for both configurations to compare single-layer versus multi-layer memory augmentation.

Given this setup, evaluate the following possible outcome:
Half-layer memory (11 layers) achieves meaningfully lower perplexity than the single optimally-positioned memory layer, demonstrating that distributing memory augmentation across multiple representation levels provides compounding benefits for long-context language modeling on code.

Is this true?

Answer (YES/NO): NO